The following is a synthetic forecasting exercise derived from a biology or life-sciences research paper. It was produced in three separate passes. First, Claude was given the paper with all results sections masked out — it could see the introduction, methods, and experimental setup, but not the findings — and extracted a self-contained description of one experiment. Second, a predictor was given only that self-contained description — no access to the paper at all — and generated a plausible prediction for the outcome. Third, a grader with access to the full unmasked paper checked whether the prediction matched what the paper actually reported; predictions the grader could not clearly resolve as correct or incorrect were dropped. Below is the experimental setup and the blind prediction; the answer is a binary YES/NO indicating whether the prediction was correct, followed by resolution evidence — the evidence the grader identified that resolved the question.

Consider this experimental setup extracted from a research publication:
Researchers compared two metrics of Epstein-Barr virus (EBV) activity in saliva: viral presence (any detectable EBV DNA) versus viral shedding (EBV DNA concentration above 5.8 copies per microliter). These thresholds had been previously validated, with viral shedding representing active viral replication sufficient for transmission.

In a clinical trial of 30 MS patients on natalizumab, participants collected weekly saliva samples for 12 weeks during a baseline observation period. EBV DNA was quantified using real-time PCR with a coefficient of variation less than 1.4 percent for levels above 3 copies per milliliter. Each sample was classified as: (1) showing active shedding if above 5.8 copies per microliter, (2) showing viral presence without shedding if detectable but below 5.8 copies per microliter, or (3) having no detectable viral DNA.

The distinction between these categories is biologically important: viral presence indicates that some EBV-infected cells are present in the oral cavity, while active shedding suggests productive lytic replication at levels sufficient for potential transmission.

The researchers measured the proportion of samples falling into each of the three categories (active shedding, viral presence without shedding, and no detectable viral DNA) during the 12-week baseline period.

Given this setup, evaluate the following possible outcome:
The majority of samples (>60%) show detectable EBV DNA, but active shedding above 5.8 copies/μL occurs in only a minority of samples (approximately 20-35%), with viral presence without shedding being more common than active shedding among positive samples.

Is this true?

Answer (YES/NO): NO